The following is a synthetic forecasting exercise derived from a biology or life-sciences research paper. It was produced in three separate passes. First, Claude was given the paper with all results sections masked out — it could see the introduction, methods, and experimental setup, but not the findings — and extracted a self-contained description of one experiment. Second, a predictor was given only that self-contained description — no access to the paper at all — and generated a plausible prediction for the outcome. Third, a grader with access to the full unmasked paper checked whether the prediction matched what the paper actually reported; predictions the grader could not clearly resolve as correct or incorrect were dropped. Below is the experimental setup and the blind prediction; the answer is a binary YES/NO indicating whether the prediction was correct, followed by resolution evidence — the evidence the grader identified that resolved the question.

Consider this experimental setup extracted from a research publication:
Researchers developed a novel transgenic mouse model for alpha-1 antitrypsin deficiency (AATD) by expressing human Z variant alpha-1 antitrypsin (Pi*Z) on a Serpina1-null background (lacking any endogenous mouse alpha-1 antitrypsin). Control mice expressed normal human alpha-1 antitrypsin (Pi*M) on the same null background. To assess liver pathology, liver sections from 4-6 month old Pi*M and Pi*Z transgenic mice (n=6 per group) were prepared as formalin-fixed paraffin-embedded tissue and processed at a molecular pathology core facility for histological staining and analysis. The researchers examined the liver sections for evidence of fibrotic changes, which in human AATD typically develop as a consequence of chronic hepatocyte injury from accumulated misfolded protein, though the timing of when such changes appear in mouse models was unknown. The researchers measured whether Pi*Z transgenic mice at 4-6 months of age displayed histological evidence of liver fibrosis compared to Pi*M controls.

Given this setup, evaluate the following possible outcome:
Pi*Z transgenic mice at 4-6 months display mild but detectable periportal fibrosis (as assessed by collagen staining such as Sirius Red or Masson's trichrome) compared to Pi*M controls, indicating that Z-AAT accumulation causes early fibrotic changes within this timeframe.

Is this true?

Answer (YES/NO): NO